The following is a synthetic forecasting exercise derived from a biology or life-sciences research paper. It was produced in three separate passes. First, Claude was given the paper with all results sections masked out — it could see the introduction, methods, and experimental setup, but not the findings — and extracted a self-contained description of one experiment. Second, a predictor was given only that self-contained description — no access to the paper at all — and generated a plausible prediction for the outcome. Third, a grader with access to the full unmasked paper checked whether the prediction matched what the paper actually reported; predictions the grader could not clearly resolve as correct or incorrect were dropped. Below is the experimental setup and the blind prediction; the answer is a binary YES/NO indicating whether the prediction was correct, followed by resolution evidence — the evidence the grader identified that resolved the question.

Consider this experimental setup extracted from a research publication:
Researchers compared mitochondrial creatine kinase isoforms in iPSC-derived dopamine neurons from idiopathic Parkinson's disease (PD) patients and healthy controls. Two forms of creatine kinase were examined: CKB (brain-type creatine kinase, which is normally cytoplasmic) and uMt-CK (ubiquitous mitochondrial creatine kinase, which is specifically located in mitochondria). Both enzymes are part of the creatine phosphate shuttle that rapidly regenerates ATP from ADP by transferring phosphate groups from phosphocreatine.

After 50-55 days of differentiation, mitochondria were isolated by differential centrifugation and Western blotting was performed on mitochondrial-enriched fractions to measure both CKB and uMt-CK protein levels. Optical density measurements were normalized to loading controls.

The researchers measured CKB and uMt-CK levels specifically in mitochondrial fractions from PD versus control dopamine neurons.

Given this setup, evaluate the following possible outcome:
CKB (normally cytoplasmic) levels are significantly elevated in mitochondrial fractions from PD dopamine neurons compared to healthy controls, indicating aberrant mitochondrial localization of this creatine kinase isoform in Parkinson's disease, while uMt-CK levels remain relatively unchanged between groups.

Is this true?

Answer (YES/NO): YES